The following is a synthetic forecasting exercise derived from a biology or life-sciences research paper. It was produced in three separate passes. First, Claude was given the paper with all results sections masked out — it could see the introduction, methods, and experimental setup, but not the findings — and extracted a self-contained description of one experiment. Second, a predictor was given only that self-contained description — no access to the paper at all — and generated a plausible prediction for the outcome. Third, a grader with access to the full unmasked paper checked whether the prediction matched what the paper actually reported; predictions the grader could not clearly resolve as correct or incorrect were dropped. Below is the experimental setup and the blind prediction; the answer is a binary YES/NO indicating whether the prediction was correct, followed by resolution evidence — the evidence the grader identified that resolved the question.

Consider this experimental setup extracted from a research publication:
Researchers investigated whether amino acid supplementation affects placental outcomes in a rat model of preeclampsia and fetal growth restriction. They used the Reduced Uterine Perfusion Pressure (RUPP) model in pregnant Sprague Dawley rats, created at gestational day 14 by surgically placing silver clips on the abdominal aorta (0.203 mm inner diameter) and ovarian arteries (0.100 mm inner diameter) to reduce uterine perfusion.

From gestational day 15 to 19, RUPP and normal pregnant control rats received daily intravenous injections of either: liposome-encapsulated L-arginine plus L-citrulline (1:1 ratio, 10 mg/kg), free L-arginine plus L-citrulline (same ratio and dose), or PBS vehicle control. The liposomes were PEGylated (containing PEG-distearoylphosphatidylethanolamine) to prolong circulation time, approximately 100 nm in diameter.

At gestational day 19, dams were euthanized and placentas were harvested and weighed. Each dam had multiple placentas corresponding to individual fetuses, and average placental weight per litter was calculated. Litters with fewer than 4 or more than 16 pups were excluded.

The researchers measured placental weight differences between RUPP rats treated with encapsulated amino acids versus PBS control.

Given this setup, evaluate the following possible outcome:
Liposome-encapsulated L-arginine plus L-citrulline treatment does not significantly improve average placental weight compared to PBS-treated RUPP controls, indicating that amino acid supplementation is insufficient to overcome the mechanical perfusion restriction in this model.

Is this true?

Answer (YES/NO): YES